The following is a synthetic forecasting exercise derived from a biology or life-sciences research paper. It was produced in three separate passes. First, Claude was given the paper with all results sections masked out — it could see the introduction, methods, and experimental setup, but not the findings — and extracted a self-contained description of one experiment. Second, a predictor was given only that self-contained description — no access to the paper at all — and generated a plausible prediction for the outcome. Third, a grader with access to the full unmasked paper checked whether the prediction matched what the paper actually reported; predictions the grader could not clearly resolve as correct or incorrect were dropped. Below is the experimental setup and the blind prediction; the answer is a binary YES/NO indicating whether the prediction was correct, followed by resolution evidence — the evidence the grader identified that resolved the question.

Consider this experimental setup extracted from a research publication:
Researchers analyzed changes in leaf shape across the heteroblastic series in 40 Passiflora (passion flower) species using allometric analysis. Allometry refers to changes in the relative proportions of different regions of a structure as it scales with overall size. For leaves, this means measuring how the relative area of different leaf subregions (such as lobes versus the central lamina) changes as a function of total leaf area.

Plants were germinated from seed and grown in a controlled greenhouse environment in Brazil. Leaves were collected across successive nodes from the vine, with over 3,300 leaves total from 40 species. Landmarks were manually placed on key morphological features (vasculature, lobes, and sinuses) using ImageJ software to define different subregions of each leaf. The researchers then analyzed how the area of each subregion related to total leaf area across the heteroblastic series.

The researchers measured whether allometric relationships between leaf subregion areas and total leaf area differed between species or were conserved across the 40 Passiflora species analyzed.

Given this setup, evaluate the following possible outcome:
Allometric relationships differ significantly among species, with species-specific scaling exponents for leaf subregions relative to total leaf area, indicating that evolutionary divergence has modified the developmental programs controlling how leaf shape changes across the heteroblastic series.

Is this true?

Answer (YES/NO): YES